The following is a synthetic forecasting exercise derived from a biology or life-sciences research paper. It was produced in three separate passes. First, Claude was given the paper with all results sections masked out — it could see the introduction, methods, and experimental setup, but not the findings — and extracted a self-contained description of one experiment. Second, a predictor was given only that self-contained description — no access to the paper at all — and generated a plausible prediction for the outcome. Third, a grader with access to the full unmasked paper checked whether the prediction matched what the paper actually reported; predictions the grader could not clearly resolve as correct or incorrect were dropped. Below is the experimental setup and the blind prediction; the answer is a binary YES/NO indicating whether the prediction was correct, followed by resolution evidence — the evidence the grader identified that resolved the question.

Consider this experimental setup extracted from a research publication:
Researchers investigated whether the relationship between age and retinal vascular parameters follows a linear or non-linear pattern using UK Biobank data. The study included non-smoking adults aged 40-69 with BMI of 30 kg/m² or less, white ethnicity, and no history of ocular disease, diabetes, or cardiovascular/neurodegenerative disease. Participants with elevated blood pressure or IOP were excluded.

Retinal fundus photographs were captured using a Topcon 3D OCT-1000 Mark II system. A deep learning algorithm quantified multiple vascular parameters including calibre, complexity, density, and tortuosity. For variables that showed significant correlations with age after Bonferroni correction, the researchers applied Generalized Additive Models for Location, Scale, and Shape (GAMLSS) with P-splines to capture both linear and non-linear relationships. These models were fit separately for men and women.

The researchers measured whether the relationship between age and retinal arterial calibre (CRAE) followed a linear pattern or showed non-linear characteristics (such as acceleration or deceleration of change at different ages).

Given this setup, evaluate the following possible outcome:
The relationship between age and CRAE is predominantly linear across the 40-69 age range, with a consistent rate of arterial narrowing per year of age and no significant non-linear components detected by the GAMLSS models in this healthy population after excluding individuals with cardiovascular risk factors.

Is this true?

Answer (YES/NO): YES